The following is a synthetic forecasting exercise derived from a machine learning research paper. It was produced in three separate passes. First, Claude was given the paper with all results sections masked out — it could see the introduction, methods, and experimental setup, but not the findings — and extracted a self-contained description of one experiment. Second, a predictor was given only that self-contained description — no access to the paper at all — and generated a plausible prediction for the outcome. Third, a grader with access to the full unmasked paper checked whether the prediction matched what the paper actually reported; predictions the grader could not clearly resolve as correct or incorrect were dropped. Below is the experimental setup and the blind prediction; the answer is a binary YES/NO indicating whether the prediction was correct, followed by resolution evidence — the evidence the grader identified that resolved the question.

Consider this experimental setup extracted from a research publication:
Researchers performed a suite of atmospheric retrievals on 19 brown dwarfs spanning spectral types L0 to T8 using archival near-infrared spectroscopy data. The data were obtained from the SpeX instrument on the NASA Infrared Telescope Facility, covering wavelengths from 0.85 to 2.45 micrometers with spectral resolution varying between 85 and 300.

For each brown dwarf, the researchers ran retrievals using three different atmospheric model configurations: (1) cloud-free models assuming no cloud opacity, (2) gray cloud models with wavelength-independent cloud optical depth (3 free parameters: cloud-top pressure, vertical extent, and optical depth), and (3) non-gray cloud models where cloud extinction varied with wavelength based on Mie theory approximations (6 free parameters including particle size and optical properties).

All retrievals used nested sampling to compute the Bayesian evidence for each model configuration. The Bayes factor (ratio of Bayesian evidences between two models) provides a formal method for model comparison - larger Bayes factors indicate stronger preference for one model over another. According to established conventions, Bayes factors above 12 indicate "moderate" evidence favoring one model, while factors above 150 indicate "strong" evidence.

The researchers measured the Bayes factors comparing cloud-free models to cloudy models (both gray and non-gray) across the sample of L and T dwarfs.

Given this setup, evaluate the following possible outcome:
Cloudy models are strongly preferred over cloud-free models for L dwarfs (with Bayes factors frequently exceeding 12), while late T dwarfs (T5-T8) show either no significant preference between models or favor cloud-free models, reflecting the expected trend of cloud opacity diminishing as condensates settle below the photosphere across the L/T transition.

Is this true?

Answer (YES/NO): NO